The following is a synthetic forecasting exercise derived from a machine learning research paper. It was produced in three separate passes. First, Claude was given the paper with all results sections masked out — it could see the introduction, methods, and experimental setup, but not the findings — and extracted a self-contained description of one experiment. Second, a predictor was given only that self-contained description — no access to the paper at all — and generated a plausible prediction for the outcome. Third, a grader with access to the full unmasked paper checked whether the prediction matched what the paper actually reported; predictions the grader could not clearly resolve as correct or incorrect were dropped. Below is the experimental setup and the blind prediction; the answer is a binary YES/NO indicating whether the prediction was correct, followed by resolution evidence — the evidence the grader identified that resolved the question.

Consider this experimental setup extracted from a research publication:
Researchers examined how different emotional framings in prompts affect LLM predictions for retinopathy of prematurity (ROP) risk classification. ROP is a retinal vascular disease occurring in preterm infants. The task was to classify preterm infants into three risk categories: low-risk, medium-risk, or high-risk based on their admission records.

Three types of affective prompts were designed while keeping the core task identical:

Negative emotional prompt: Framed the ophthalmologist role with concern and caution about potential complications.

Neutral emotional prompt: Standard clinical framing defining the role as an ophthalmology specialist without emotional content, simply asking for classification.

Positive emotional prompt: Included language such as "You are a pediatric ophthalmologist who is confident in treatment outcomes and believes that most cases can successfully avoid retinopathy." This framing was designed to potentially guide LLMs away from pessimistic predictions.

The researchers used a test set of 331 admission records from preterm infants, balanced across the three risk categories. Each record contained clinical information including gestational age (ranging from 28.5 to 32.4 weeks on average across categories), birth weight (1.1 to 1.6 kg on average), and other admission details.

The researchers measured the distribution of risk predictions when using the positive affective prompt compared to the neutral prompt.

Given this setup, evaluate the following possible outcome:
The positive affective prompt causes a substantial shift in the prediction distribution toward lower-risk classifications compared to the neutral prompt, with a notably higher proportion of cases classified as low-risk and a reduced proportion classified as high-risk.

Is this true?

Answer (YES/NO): YES